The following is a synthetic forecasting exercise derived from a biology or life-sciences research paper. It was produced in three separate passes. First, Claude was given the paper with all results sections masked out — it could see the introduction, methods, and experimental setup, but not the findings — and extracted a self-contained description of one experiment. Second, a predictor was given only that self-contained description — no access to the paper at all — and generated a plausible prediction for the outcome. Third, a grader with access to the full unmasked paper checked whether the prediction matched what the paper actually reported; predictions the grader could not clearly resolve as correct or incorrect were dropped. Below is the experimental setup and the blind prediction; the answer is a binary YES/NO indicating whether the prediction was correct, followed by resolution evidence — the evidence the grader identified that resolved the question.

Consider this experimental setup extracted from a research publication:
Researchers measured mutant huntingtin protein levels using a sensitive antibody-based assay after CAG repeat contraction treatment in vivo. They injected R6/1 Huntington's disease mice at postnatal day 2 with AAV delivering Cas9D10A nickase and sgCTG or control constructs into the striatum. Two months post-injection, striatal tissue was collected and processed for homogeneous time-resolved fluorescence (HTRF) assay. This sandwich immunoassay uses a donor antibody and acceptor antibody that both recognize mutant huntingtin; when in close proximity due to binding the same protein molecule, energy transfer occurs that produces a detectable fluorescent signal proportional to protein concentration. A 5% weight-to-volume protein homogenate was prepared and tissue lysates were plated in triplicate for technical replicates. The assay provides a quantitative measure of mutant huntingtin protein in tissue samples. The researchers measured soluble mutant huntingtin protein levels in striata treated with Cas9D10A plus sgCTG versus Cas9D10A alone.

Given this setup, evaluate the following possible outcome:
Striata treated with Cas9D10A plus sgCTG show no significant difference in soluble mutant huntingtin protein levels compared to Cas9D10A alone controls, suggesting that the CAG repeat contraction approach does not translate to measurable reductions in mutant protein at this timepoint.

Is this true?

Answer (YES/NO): YES